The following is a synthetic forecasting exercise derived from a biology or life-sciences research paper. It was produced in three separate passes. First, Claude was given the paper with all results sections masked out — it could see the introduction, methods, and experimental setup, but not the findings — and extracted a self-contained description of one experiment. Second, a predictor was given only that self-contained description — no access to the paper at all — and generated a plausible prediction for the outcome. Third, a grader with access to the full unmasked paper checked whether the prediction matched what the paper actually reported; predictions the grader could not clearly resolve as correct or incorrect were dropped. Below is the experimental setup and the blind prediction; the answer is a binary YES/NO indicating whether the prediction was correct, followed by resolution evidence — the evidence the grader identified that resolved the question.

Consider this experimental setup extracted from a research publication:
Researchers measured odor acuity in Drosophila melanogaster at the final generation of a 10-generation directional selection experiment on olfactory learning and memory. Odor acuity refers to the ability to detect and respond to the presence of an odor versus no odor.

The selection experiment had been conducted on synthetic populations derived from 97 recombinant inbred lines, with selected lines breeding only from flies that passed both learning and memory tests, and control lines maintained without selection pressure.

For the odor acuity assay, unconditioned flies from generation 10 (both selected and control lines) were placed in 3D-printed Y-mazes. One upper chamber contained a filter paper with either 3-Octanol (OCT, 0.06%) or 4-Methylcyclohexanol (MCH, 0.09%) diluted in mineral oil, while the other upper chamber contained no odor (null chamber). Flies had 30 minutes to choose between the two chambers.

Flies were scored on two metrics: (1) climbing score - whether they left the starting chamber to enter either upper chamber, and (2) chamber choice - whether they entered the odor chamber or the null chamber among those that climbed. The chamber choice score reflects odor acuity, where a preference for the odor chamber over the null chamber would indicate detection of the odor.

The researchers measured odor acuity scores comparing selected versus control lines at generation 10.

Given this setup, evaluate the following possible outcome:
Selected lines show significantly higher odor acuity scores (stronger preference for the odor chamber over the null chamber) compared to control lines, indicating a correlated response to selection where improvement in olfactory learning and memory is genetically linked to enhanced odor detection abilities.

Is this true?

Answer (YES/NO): NO